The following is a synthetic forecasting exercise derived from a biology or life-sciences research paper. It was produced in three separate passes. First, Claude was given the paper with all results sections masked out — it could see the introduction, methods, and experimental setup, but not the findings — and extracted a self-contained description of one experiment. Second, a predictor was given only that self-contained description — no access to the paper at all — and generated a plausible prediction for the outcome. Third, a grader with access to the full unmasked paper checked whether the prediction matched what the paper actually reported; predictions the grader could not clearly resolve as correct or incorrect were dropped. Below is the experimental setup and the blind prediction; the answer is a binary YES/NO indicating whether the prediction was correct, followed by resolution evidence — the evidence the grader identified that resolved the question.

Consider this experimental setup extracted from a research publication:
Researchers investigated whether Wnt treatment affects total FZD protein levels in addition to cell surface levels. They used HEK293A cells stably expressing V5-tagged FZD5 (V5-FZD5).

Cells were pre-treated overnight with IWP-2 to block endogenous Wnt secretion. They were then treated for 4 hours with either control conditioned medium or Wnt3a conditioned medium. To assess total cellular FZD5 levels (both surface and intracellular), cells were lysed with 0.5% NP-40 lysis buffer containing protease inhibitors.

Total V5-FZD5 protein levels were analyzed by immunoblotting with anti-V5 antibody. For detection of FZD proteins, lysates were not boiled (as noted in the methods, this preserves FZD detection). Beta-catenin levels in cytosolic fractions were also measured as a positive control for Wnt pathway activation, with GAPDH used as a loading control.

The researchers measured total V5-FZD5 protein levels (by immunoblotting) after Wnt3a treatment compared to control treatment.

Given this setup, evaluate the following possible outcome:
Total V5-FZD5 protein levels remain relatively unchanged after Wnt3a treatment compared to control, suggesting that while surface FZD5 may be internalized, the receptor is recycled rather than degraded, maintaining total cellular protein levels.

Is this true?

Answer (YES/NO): NO